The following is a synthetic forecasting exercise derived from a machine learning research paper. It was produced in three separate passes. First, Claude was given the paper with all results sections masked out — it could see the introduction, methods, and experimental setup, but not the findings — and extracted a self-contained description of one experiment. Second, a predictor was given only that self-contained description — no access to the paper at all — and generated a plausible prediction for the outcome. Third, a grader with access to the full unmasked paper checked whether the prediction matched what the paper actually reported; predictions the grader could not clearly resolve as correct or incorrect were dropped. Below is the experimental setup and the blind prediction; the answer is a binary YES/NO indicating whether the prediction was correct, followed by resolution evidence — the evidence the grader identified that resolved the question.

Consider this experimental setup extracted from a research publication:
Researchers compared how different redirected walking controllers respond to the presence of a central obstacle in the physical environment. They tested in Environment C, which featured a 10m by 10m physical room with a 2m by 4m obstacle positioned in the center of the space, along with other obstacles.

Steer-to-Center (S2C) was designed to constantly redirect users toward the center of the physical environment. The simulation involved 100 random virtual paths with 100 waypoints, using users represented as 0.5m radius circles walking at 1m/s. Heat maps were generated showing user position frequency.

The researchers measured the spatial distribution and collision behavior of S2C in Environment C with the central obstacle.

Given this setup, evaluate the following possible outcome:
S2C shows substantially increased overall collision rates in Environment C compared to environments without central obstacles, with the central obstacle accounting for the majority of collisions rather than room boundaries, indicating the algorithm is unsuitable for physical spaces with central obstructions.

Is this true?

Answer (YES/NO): NO